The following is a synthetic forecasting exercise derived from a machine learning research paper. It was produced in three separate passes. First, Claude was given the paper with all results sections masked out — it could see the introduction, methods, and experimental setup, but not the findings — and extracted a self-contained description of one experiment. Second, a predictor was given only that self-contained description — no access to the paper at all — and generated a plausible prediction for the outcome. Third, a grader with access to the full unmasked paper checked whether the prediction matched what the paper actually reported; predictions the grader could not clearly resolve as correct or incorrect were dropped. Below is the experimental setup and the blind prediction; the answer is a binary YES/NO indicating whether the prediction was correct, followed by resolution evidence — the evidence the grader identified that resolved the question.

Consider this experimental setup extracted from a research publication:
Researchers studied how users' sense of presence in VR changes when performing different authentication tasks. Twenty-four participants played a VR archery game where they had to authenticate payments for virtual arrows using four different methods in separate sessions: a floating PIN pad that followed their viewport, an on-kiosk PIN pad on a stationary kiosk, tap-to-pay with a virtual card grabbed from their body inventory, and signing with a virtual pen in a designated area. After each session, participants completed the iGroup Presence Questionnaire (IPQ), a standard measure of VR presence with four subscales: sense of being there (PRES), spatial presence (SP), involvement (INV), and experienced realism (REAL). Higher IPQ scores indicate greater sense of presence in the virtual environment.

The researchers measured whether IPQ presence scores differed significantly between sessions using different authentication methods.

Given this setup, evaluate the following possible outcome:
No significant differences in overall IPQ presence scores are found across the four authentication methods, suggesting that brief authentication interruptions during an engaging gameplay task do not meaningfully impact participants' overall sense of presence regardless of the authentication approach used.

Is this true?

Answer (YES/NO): YES